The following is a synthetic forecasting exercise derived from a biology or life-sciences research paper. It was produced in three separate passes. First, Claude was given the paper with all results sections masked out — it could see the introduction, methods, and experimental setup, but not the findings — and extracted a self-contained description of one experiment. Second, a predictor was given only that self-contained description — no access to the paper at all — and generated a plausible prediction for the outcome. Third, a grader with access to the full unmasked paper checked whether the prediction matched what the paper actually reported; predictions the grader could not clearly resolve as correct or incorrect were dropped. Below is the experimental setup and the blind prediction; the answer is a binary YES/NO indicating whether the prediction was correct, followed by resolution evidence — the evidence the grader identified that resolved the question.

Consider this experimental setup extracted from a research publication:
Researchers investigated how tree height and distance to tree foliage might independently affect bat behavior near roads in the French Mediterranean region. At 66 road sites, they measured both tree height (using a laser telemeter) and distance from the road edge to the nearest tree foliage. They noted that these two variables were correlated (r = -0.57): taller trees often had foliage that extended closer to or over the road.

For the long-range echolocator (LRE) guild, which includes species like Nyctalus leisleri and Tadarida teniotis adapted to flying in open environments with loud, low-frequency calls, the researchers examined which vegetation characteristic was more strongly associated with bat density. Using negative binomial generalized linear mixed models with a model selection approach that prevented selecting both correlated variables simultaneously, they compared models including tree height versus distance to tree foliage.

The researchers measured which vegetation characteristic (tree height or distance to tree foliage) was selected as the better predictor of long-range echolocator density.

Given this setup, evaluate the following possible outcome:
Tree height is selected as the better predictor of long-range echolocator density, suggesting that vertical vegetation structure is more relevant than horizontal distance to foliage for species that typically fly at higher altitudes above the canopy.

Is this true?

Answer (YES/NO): YES